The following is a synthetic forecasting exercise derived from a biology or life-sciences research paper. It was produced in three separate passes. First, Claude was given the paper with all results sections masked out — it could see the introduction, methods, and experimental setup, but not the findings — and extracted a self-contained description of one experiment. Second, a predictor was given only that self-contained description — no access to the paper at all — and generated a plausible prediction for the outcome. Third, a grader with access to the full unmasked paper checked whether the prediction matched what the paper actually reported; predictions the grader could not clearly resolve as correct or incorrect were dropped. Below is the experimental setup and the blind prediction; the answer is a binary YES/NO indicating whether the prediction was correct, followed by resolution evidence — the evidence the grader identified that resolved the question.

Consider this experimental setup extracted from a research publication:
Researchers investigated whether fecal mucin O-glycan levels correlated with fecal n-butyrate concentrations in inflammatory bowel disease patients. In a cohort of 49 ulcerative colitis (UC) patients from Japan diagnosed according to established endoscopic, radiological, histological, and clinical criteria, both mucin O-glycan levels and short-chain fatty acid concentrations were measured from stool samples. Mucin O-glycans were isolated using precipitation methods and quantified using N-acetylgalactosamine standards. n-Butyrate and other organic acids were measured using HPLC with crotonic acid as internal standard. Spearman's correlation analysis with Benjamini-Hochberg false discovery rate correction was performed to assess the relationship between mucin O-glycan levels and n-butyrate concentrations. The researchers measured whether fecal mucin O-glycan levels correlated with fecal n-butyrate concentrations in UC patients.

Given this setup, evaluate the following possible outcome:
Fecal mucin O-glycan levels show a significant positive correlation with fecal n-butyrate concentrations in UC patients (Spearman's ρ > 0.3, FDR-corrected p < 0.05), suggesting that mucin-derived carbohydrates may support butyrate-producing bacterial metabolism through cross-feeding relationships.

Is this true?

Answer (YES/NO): NO